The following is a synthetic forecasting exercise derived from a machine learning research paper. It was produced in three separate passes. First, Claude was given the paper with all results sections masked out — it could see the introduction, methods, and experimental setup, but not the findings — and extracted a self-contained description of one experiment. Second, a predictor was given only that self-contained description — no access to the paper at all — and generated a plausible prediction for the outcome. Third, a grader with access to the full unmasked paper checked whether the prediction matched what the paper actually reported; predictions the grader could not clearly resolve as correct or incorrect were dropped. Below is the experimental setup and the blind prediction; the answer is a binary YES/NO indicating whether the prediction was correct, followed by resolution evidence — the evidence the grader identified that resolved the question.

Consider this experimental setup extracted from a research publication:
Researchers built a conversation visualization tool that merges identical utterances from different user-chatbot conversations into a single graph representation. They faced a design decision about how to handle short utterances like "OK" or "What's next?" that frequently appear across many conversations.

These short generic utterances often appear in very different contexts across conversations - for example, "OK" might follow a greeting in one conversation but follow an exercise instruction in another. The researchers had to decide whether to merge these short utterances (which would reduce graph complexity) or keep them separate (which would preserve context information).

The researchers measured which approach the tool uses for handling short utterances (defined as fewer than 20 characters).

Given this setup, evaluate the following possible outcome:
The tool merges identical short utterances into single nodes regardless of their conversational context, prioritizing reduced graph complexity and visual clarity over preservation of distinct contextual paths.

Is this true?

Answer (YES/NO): NO